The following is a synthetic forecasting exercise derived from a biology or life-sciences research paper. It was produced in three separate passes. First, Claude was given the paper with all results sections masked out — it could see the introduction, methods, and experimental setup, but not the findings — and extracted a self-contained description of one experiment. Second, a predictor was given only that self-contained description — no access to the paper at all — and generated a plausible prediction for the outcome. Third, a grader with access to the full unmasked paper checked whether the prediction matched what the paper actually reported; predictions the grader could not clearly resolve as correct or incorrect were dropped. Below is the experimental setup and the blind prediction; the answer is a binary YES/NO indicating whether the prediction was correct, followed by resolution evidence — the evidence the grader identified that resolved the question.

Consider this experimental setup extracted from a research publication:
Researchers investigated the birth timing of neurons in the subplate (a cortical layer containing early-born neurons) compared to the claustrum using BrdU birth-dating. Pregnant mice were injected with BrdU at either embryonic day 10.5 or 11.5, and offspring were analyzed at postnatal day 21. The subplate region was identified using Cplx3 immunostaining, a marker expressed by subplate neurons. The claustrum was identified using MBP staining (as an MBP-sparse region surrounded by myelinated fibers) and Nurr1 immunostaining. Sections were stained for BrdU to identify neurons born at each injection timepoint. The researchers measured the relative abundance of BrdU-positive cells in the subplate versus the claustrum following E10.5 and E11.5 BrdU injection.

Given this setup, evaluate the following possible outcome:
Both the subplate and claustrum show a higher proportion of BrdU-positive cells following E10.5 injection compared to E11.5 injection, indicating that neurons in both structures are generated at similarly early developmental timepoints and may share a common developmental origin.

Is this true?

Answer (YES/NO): NO